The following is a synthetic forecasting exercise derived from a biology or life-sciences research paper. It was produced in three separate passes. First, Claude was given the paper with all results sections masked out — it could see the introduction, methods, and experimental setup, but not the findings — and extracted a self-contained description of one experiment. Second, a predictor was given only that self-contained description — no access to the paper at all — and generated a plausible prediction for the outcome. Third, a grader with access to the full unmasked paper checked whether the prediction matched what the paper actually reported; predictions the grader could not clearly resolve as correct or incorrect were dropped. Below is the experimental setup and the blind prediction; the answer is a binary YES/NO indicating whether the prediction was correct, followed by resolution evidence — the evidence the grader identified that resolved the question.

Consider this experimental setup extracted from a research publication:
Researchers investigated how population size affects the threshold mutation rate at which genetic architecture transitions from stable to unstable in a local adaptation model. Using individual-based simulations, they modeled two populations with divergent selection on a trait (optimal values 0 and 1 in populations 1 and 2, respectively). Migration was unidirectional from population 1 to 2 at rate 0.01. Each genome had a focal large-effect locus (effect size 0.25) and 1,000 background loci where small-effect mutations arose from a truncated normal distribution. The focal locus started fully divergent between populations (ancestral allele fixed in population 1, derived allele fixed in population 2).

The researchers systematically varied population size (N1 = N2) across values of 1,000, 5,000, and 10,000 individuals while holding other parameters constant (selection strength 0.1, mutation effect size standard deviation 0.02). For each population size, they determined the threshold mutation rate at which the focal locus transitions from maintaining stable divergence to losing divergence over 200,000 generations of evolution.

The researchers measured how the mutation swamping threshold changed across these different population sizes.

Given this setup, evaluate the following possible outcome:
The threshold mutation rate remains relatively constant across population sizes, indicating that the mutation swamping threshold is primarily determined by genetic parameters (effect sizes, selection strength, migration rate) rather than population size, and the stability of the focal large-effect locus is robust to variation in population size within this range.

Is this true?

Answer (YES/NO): YES